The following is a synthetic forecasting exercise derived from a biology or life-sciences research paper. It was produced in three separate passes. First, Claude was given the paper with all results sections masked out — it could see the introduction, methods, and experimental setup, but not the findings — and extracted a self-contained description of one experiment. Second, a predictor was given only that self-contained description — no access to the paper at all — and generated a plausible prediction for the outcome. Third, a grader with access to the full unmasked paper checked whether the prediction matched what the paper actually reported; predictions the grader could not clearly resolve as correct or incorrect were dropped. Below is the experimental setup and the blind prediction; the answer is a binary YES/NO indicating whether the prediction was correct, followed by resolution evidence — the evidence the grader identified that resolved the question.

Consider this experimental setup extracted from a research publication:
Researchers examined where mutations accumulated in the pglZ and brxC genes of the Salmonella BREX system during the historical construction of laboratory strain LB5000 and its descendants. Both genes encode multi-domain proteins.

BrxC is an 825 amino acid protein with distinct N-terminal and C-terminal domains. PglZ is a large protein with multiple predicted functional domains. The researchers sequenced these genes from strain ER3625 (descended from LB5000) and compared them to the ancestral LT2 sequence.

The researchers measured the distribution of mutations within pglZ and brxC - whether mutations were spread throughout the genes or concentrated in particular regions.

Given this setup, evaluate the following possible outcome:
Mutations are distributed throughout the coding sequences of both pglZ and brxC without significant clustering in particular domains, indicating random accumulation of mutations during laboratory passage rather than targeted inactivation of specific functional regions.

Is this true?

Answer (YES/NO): NO